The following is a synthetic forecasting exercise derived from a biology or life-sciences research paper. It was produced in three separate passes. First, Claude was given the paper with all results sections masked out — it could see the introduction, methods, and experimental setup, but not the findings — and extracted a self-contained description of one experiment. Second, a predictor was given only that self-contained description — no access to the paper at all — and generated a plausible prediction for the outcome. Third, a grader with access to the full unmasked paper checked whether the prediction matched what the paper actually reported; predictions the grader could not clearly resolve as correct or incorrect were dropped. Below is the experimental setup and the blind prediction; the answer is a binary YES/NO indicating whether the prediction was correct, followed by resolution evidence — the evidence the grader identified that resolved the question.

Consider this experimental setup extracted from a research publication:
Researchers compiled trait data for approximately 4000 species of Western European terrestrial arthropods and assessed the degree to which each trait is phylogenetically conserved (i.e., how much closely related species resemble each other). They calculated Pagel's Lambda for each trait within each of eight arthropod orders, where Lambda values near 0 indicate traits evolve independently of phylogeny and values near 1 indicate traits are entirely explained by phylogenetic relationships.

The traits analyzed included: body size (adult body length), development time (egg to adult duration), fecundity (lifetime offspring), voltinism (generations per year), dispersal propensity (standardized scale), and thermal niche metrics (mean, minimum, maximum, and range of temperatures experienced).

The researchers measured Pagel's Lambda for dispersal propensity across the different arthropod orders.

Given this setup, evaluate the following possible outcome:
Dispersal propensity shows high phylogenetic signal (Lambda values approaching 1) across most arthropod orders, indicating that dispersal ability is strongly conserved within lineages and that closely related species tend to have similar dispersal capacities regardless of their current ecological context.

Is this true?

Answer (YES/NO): NO